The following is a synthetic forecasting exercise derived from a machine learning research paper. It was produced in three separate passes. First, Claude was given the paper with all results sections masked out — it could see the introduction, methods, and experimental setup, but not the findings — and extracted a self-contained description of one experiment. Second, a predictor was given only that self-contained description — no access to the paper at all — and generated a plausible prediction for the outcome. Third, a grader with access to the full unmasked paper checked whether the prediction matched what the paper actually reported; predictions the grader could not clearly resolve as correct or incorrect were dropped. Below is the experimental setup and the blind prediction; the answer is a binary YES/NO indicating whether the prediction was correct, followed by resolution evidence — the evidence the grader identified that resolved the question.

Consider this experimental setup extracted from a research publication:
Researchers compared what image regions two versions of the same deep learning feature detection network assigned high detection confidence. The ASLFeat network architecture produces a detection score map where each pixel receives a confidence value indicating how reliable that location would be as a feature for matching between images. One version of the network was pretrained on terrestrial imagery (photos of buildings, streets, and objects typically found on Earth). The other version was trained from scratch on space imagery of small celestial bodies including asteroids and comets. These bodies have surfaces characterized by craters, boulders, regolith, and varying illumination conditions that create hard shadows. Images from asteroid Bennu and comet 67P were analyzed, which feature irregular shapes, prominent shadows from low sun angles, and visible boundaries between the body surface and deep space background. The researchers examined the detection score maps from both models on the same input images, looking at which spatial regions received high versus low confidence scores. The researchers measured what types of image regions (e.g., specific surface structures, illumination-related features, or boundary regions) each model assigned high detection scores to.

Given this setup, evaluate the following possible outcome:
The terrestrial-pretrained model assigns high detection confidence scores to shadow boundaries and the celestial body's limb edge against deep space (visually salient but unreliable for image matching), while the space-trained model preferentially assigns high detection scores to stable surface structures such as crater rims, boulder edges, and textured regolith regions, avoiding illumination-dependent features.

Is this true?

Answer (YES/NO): YES